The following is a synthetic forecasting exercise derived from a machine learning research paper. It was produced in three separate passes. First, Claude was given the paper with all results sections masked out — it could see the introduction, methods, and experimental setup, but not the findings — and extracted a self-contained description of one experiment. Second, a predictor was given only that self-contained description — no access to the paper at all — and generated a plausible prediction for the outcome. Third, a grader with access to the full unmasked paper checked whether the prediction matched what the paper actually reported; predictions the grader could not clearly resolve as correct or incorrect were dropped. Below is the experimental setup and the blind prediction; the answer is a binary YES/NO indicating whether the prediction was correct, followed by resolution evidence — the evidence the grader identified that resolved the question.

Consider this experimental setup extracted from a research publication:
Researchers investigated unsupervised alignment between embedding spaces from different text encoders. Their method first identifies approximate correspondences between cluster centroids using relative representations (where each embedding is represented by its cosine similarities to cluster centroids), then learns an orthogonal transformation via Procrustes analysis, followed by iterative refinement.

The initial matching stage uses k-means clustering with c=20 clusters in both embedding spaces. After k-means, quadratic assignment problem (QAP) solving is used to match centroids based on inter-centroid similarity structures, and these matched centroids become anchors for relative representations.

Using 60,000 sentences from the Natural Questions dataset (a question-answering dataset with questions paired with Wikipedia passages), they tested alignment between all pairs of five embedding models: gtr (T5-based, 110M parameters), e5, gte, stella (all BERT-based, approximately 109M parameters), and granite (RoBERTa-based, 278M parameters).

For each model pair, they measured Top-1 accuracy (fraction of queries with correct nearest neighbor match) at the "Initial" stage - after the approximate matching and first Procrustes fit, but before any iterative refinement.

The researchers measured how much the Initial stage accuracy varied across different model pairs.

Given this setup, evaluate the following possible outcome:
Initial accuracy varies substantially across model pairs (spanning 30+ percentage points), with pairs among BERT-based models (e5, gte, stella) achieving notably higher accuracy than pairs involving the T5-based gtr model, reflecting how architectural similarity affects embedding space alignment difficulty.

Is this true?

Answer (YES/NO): NO